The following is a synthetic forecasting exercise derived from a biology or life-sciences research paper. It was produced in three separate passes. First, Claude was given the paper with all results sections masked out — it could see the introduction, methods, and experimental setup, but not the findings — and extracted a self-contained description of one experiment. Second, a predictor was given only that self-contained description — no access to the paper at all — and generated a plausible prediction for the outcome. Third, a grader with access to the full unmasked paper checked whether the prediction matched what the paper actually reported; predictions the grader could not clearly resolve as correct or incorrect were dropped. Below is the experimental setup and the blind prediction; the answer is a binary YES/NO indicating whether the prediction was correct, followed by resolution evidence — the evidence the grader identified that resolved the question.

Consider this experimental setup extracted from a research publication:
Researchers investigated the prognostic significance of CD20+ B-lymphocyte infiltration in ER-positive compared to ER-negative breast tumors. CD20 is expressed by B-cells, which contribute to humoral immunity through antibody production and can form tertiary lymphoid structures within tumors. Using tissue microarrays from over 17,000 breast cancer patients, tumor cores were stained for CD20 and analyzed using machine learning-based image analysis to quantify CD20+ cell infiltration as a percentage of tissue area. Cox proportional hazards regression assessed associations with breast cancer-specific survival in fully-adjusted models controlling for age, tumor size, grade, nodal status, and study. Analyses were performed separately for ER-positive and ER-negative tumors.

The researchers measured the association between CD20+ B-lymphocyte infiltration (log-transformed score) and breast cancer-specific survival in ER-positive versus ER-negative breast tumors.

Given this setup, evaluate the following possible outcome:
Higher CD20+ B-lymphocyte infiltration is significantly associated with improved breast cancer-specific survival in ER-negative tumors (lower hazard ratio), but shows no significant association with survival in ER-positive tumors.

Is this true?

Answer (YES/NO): NO